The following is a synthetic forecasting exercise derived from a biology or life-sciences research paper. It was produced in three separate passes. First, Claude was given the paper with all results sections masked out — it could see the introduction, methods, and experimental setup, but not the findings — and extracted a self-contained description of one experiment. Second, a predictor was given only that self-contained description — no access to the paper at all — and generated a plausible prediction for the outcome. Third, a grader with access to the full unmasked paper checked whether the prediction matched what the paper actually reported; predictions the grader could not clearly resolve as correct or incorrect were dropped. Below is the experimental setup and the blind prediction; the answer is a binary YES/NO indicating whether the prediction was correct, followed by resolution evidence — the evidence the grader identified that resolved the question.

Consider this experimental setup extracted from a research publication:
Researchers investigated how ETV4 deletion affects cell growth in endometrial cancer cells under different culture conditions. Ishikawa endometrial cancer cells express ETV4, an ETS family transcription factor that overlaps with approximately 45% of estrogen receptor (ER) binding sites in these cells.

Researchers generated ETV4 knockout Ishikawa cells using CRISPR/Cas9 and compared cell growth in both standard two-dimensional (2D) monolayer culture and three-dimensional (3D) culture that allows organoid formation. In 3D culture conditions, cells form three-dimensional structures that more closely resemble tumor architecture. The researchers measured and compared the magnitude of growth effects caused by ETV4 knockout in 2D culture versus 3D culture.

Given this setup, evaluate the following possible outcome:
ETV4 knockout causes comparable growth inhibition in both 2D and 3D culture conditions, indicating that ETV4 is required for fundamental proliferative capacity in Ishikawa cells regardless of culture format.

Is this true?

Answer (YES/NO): NO